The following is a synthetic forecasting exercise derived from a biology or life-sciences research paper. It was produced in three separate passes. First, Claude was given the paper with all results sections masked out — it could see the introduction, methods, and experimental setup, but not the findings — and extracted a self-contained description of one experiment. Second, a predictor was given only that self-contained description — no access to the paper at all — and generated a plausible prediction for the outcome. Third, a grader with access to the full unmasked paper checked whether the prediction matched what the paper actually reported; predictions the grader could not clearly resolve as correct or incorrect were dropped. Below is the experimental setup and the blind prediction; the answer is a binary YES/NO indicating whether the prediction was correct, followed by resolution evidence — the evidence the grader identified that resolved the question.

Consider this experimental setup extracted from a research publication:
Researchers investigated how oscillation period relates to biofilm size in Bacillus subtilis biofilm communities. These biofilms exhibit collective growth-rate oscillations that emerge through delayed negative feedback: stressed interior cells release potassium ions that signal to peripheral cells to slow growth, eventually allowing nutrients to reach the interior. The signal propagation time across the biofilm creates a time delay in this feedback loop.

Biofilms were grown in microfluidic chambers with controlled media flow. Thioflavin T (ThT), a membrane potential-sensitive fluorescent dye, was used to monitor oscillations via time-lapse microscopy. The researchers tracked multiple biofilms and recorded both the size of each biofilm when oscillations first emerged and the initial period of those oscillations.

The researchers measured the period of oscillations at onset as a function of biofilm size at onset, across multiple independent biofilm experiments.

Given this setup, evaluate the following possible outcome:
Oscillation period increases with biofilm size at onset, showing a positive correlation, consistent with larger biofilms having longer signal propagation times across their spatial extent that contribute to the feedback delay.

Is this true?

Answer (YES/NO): YES